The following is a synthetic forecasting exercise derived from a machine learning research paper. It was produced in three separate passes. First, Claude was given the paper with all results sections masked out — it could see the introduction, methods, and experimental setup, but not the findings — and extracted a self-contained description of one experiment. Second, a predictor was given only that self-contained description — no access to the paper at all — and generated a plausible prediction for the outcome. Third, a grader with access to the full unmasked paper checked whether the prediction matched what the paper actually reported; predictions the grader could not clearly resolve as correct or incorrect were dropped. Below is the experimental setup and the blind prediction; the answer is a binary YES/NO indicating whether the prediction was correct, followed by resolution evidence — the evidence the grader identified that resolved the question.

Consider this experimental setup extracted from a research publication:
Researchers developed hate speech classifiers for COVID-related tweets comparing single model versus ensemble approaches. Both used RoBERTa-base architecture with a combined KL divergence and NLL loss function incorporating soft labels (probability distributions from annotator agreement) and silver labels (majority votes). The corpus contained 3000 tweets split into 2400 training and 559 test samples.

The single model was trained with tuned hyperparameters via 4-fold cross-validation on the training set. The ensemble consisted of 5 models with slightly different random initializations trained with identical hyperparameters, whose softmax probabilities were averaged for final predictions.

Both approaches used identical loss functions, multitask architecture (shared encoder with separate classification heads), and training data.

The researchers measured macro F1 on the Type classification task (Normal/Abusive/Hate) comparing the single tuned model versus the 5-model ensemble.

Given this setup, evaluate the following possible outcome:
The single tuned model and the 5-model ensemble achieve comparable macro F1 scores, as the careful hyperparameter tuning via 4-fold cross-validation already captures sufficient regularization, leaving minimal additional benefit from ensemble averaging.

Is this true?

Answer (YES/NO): NO